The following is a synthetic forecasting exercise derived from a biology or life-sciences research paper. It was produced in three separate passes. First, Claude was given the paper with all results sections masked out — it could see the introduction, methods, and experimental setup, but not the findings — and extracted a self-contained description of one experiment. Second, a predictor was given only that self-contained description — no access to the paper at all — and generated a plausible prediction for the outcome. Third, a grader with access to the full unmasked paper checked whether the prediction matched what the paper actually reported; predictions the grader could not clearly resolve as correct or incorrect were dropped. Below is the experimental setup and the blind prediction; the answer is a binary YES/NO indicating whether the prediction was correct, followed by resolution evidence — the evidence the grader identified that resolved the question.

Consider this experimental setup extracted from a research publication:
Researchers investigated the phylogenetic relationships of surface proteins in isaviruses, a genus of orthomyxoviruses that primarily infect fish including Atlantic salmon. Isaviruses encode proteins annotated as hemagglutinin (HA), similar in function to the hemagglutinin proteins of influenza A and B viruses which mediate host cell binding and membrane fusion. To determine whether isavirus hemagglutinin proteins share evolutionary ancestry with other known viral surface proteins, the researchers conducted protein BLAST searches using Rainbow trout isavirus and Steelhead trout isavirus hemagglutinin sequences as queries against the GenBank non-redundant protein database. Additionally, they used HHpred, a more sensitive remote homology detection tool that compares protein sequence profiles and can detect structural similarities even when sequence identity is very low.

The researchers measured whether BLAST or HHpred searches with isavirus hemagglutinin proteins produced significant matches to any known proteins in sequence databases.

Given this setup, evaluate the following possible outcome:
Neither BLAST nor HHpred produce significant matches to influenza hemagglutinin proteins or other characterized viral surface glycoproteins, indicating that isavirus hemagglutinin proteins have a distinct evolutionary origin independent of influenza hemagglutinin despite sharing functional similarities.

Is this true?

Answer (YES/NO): YES